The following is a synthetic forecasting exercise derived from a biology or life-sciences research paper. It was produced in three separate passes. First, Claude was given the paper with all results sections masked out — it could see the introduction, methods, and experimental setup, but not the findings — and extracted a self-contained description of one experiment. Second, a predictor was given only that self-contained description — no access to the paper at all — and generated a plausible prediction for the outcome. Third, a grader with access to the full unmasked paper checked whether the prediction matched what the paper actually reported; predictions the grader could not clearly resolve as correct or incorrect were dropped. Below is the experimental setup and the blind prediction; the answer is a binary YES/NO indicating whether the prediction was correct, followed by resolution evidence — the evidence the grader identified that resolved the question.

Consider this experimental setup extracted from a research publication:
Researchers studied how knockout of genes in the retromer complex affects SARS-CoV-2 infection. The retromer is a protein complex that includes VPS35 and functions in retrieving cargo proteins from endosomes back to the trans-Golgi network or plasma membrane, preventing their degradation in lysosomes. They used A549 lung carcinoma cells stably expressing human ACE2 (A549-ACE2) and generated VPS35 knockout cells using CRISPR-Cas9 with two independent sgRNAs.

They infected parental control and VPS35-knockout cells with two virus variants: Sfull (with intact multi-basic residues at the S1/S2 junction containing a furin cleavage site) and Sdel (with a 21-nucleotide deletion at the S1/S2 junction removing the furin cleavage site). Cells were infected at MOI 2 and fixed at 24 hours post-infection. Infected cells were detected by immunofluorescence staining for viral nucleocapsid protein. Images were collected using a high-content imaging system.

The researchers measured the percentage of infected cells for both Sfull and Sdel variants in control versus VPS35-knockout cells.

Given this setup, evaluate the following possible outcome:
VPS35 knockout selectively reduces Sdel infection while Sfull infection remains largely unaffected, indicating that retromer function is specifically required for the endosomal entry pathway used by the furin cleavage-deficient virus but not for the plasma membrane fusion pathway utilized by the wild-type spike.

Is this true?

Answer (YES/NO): NO